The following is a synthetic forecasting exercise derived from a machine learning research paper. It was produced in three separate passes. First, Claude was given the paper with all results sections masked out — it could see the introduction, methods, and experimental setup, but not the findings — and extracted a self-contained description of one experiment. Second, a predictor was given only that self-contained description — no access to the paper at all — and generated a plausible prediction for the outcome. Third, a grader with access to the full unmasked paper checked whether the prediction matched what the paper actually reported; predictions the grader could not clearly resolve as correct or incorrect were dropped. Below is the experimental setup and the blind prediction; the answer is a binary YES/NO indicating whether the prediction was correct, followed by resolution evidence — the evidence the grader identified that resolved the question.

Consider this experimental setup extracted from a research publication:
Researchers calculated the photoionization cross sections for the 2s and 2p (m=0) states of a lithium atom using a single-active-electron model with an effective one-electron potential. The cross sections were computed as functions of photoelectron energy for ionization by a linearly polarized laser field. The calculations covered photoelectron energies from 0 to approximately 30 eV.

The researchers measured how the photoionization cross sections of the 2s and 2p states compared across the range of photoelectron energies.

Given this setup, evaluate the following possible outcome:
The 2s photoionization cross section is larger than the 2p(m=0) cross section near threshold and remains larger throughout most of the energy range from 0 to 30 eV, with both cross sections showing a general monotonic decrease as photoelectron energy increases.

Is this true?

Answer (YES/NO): NO